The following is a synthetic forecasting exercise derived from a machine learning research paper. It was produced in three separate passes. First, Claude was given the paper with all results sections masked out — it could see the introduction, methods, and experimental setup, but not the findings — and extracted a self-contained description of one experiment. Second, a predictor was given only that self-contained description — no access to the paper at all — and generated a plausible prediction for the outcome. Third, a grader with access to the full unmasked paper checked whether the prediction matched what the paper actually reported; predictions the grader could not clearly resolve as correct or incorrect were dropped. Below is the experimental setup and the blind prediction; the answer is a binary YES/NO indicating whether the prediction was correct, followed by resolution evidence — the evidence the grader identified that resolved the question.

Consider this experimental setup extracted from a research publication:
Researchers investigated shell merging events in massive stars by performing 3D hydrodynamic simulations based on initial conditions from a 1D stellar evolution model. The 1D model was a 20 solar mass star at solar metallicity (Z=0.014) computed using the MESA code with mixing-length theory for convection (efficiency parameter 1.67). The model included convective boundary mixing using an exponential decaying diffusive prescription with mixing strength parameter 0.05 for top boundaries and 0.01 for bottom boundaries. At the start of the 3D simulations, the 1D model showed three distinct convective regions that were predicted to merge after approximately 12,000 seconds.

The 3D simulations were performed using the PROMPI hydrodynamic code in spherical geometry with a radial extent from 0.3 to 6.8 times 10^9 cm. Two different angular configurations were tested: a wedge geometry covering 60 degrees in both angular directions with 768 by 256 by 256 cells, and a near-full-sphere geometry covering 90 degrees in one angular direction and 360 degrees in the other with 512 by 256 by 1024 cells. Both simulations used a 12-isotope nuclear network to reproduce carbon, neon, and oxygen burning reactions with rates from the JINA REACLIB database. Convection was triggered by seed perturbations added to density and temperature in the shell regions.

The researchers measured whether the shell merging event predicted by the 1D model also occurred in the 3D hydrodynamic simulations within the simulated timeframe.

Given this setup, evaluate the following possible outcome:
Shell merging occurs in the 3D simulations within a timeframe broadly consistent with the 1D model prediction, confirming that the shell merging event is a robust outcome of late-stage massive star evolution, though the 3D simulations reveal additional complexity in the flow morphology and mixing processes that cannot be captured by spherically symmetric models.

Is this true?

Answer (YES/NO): NO